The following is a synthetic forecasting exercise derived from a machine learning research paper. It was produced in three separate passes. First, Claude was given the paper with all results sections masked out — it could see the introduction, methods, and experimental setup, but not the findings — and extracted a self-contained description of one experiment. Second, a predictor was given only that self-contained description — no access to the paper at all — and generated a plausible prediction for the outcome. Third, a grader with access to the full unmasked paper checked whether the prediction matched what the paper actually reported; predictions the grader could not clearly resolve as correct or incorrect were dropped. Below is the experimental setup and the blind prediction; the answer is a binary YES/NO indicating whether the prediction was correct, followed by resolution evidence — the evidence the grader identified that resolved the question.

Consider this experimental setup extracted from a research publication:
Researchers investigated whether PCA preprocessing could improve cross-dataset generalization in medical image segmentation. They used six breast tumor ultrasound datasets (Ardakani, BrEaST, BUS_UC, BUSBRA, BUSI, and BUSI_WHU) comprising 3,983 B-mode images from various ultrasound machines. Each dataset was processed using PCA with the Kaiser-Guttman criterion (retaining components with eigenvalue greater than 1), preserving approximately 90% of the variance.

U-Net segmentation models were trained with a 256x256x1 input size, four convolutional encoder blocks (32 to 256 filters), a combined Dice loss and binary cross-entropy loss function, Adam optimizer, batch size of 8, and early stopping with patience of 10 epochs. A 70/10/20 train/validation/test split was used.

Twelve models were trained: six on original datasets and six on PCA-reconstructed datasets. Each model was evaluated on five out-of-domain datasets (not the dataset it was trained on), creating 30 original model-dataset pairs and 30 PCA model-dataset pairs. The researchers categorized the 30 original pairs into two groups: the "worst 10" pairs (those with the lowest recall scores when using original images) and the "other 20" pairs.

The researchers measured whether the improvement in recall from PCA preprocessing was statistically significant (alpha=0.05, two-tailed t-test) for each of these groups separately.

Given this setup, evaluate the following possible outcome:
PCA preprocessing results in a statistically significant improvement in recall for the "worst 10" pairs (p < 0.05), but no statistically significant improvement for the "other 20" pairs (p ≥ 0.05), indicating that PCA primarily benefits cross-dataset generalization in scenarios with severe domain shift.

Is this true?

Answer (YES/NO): YES